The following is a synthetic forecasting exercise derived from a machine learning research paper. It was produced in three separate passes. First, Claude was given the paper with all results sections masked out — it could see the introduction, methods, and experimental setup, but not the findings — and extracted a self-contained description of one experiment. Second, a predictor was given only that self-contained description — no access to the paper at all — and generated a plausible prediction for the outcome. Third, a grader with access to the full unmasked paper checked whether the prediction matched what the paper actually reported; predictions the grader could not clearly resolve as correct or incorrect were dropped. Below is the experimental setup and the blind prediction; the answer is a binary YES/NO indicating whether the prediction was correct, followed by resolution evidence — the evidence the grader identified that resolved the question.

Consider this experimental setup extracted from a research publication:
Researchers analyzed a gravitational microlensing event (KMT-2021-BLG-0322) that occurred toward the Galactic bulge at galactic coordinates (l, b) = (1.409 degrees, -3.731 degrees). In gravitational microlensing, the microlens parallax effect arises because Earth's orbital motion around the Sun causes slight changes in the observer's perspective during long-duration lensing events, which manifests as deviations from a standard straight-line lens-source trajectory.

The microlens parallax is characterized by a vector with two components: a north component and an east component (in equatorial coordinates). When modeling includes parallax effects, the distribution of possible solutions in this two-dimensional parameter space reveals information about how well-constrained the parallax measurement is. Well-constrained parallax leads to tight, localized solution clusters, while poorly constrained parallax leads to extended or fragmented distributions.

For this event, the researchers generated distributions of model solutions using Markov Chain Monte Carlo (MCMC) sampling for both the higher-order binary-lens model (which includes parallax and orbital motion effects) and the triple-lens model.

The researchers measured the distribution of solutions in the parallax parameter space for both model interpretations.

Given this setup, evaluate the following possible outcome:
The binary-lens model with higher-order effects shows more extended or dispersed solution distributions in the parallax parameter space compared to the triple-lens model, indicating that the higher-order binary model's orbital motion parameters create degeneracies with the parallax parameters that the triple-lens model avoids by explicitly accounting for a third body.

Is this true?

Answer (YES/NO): YES